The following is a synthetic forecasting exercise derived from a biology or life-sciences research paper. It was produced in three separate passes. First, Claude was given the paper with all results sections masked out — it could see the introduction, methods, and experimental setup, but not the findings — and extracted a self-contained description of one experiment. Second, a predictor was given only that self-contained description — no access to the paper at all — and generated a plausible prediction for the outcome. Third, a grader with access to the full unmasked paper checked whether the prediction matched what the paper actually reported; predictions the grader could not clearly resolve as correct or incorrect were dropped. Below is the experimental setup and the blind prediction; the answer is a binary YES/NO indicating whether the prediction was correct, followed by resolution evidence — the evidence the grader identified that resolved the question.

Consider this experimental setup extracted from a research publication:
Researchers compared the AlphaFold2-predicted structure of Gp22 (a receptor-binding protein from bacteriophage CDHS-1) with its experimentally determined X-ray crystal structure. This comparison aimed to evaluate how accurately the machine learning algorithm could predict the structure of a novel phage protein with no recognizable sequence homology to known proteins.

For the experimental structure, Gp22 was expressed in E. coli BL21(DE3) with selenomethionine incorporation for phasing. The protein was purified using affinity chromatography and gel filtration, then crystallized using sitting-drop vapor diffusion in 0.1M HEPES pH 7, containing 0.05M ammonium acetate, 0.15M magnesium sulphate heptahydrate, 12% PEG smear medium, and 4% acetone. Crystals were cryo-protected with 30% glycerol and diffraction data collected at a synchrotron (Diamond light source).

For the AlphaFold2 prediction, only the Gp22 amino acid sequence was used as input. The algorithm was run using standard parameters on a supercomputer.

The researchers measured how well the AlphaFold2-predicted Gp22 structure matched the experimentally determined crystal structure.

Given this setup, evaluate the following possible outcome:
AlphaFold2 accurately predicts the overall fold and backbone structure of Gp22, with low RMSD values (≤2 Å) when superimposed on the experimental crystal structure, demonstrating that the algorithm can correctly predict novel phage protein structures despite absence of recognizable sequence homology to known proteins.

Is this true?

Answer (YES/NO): YES